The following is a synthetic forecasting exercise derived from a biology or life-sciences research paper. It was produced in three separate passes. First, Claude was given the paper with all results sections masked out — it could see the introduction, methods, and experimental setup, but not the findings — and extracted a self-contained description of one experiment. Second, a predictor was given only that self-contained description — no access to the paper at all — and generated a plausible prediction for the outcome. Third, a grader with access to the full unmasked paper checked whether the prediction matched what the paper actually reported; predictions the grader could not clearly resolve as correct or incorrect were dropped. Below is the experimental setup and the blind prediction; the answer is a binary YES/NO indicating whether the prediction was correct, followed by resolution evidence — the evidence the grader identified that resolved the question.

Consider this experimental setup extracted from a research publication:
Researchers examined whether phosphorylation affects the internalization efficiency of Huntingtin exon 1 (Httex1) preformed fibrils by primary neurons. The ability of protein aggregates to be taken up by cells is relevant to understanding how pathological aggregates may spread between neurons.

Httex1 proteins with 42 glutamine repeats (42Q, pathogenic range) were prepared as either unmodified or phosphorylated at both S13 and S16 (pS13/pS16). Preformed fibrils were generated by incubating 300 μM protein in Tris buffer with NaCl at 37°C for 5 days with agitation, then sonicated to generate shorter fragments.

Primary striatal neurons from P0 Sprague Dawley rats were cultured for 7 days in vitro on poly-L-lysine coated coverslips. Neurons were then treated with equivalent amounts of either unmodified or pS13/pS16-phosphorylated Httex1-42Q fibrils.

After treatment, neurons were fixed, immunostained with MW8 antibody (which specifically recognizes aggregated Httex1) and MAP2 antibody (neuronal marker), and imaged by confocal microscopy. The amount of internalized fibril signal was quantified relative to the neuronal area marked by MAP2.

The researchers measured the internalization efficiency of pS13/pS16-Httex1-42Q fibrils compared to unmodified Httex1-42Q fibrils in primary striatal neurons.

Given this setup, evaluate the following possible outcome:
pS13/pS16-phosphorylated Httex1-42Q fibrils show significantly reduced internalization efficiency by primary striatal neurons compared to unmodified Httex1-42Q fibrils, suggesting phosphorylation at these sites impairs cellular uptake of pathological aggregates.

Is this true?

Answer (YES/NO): NO